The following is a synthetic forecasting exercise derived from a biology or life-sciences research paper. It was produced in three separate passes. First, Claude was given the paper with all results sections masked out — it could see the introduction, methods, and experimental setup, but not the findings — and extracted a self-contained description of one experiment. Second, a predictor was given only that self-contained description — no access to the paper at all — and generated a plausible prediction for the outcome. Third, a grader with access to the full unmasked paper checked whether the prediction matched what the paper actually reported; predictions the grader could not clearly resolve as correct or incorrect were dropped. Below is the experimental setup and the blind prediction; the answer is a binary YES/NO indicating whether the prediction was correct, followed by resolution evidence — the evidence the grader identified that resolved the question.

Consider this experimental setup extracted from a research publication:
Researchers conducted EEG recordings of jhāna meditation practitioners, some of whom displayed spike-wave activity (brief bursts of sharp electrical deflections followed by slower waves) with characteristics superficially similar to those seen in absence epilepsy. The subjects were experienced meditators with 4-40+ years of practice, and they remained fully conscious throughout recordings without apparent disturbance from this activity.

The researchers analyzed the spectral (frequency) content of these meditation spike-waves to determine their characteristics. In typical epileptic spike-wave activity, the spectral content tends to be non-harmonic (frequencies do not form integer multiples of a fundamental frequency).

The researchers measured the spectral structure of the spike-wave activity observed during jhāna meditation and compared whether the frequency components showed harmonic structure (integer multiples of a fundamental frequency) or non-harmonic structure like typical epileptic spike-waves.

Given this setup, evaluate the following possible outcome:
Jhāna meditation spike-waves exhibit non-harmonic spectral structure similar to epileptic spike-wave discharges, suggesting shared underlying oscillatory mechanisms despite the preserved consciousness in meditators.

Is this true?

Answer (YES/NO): NO